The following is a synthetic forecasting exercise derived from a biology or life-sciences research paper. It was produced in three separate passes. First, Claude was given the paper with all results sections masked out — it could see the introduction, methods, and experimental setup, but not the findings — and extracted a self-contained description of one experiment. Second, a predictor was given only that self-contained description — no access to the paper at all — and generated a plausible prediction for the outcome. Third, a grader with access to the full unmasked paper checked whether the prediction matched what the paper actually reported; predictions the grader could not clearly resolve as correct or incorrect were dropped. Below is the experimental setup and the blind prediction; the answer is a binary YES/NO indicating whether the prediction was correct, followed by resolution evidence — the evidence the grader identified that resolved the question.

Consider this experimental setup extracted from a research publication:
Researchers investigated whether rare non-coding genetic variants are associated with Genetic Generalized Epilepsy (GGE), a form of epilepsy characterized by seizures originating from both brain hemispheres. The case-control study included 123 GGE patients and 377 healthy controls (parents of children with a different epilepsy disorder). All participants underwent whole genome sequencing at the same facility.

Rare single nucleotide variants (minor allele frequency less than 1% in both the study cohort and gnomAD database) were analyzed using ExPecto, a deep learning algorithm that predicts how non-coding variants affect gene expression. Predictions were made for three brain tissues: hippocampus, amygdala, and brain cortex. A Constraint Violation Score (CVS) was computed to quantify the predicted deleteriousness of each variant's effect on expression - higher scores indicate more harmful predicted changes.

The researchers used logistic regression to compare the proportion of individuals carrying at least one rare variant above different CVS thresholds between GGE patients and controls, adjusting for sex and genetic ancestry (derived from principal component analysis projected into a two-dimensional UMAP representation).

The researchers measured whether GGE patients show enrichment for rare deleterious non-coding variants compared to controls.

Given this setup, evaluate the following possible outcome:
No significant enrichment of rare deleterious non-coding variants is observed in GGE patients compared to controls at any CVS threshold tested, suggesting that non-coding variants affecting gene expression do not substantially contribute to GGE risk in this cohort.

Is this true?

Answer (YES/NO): NO